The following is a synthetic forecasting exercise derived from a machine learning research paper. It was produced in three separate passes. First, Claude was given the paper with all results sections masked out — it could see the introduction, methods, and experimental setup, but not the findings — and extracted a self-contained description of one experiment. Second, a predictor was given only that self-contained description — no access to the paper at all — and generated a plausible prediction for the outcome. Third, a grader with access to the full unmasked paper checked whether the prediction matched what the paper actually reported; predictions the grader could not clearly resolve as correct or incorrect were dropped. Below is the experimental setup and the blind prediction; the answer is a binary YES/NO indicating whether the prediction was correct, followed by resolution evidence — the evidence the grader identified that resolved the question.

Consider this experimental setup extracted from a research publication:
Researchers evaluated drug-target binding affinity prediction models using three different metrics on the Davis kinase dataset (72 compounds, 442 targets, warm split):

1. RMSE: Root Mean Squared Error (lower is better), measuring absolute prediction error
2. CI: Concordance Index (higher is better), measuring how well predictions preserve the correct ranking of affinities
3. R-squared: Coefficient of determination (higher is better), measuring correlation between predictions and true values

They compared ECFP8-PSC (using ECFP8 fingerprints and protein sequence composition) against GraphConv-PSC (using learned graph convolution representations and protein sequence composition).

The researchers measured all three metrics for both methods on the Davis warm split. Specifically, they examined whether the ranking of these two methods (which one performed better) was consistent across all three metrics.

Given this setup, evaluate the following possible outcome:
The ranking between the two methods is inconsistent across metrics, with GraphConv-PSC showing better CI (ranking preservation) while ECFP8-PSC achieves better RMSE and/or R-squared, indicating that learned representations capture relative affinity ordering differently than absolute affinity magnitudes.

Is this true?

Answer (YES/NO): NO